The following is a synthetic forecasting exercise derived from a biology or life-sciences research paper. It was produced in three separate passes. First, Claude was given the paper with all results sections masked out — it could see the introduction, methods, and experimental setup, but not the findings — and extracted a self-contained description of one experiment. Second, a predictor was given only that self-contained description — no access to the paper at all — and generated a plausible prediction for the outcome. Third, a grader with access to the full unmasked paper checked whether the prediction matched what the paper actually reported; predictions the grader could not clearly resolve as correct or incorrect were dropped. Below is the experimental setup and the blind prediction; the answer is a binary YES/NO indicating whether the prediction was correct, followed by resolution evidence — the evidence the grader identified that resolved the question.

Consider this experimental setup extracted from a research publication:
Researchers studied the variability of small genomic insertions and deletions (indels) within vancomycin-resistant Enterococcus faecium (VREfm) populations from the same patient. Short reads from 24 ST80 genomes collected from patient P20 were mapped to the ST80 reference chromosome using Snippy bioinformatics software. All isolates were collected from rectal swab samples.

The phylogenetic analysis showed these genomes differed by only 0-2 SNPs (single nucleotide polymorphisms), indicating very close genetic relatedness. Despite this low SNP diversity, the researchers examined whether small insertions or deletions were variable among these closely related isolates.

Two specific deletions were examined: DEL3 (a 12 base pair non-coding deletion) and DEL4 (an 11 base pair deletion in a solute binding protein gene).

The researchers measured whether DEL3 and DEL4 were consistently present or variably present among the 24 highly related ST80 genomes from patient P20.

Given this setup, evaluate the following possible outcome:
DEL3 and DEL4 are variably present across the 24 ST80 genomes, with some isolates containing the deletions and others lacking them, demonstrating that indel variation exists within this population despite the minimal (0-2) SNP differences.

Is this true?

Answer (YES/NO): YES